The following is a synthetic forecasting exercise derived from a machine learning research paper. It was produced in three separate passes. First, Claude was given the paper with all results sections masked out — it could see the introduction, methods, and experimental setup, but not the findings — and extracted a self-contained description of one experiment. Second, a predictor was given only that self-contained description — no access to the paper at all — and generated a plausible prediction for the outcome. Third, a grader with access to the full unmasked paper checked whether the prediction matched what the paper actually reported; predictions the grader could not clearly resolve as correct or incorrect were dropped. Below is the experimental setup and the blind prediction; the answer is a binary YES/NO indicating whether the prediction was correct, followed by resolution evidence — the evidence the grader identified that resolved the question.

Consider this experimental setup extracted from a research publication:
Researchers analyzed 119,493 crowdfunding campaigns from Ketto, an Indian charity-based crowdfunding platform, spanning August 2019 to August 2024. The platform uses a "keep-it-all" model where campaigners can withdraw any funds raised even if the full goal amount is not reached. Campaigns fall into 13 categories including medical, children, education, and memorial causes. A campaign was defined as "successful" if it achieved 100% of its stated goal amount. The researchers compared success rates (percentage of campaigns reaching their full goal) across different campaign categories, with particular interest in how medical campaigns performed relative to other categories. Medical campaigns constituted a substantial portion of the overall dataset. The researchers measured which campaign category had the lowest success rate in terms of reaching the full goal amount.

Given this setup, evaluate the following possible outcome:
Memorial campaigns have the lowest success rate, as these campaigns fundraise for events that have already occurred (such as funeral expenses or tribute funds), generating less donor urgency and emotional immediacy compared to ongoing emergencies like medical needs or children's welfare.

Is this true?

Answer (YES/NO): NO